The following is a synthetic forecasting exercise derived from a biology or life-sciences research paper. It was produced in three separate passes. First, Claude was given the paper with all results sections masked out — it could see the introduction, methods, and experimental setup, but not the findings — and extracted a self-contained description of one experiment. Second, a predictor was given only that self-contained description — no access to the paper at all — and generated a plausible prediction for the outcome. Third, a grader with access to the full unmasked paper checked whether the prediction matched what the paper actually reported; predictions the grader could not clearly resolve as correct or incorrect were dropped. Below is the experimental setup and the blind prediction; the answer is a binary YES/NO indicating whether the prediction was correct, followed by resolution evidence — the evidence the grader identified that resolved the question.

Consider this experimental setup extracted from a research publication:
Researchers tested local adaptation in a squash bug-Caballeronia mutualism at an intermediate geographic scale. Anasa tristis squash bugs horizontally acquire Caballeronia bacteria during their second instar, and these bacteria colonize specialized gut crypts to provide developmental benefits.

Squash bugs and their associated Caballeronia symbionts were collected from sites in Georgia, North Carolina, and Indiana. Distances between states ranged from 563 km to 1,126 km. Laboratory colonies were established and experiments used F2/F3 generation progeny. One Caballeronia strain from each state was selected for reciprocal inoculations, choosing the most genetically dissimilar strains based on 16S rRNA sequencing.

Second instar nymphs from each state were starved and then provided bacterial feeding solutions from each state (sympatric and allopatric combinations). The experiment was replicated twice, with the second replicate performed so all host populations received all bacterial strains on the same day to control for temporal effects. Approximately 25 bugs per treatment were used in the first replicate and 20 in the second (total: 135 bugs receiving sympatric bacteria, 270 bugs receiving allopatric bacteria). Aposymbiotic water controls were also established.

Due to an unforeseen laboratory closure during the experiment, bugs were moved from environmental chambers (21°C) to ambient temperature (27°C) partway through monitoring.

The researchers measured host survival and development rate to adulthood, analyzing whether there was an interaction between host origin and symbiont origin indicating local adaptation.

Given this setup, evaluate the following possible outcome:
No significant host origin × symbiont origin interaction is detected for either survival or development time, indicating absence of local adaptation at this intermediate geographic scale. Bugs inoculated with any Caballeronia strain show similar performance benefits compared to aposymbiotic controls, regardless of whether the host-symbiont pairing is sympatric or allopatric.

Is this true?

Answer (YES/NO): YES